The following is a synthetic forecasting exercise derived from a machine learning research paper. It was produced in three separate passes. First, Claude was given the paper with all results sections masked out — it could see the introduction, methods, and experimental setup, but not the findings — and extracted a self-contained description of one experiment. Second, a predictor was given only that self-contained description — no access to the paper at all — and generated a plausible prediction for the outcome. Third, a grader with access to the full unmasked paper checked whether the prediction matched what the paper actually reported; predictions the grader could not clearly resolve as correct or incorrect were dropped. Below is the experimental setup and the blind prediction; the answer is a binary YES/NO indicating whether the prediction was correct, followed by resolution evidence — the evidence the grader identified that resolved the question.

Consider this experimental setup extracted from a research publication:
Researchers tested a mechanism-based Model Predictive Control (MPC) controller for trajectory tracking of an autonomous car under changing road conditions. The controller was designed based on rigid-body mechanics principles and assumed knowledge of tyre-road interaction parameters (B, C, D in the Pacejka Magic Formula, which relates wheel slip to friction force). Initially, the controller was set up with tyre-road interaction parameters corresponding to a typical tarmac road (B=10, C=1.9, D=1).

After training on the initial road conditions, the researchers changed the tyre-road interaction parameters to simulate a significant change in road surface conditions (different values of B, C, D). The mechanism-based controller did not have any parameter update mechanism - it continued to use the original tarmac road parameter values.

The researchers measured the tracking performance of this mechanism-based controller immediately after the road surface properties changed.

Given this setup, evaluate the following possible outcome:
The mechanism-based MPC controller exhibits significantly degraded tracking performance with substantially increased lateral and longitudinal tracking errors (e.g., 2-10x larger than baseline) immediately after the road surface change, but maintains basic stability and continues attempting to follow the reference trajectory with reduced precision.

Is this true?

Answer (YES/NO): NO